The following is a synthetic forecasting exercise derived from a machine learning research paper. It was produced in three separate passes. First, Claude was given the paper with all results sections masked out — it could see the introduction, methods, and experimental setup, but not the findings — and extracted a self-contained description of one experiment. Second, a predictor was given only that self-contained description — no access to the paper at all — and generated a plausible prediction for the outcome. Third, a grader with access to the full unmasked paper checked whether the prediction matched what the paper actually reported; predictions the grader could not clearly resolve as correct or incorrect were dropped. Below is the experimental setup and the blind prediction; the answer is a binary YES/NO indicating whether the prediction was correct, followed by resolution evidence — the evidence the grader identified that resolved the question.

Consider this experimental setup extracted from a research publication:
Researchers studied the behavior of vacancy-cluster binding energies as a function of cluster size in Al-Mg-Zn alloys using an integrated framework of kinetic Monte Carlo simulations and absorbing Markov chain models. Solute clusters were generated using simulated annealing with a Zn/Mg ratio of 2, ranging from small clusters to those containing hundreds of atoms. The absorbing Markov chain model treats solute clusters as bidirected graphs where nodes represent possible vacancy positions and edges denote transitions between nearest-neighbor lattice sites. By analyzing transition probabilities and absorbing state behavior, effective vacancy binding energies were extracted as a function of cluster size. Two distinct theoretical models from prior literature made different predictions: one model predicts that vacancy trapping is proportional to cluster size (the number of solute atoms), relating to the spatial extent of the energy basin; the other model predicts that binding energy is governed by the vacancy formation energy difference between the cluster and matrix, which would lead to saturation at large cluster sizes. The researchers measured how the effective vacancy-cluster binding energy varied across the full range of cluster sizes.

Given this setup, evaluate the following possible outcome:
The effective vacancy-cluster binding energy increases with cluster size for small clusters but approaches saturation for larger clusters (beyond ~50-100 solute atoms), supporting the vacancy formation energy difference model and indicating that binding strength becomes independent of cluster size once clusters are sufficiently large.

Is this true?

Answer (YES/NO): YES